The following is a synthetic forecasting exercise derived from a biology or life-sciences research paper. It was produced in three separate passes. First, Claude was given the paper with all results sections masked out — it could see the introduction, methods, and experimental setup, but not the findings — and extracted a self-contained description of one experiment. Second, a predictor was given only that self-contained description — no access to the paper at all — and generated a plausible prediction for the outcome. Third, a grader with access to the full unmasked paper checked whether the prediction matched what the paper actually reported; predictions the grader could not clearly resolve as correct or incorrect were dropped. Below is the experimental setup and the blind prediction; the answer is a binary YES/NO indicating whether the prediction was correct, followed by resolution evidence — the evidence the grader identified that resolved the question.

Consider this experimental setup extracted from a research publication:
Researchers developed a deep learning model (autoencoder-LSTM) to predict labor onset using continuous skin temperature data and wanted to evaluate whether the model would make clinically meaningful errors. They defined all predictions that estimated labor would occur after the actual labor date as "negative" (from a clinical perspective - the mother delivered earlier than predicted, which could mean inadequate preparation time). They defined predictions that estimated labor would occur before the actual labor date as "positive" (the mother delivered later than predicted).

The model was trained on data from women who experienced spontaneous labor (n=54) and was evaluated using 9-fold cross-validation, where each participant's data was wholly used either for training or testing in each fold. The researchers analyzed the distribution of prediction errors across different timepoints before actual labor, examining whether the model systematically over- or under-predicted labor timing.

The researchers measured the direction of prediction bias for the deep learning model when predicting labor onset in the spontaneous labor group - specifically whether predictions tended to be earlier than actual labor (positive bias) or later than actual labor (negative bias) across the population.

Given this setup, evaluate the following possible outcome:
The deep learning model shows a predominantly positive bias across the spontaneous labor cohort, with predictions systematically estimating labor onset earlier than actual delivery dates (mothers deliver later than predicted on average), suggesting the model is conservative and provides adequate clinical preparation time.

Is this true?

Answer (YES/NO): NO